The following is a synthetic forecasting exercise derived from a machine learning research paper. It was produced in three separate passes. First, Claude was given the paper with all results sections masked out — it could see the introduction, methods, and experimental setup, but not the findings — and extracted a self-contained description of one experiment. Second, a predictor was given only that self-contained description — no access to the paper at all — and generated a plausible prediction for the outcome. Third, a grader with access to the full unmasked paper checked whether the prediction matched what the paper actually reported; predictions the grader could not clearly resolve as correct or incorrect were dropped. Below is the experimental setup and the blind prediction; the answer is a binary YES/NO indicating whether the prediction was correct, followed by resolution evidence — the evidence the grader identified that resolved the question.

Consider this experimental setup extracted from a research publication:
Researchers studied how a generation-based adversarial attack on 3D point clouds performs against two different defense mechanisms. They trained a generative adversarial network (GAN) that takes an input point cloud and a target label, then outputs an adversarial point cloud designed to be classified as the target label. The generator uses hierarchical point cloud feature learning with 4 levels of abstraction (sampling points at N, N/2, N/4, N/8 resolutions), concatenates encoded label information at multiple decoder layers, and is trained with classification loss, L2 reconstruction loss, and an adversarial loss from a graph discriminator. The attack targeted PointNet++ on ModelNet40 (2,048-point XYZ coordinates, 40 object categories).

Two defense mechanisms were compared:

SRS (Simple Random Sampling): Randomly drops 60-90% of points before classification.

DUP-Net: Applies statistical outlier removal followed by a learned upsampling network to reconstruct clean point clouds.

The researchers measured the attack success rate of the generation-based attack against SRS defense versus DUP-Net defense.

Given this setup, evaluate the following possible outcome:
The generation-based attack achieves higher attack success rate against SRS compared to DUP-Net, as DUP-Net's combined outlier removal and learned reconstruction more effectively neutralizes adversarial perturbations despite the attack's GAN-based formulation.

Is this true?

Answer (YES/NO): NO